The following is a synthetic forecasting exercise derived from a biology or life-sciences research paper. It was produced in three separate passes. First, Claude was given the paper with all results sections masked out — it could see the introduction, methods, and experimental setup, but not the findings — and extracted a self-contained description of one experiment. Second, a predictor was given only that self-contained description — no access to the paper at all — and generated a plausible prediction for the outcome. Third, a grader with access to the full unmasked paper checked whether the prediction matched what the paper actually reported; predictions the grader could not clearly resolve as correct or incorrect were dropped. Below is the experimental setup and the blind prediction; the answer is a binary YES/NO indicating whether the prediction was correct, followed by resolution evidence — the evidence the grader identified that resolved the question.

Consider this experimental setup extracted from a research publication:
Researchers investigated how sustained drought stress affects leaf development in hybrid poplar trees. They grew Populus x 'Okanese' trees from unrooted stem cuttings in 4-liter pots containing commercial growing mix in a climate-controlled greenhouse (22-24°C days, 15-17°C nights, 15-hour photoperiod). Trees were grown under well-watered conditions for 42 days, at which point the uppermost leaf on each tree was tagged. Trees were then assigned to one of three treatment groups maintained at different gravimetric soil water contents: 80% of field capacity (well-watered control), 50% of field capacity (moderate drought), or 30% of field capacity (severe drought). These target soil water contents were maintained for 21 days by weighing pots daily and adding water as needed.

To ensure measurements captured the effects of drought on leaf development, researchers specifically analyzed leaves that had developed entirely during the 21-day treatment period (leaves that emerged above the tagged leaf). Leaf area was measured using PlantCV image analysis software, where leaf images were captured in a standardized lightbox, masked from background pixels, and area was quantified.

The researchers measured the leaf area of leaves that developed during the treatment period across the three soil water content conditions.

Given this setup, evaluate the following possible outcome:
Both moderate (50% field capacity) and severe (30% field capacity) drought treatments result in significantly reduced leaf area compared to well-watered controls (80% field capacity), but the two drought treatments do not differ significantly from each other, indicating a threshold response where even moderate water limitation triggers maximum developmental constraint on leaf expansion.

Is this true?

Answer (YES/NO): NO